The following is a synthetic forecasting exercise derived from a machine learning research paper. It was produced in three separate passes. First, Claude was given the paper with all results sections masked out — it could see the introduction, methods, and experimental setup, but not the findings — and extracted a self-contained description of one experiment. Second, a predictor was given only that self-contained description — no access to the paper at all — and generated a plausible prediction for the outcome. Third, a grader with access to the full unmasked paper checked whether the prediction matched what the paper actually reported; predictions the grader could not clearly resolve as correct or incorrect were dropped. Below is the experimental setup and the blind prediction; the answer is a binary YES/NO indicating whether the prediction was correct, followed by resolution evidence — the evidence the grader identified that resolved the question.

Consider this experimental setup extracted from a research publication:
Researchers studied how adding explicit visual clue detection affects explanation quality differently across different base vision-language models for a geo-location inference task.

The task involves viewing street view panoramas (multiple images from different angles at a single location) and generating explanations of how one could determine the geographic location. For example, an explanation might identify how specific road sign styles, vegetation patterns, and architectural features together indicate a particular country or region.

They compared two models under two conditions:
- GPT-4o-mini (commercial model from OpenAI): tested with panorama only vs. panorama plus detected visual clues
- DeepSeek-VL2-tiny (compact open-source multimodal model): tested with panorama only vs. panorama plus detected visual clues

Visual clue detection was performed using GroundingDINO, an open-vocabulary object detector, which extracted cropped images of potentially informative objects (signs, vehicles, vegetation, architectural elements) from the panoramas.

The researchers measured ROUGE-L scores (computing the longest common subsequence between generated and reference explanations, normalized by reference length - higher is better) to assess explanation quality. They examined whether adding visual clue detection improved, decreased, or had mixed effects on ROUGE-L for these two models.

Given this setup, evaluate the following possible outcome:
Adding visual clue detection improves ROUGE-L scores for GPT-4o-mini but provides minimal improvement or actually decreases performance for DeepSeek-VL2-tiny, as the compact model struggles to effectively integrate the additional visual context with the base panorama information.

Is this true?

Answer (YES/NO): NO